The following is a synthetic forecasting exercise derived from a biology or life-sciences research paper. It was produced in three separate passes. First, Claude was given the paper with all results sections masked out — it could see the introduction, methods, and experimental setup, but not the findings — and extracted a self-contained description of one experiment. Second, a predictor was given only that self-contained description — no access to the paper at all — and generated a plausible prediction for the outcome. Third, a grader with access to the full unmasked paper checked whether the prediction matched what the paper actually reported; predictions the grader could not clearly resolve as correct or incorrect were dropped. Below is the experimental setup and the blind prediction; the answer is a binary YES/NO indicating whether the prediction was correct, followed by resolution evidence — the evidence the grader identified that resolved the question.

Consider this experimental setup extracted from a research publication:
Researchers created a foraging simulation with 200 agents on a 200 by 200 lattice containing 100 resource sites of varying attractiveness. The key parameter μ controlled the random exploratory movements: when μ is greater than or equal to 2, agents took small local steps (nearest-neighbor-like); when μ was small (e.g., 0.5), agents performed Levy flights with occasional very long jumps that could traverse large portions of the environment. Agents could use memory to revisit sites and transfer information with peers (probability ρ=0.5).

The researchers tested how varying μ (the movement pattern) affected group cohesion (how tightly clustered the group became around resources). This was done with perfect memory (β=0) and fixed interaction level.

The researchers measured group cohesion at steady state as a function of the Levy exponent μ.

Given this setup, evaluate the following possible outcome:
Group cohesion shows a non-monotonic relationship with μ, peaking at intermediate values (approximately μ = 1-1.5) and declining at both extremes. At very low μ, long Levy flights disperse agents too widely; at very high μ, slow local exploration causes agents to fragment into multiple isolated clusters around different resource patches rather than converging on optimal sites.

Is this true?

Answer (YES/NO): NO